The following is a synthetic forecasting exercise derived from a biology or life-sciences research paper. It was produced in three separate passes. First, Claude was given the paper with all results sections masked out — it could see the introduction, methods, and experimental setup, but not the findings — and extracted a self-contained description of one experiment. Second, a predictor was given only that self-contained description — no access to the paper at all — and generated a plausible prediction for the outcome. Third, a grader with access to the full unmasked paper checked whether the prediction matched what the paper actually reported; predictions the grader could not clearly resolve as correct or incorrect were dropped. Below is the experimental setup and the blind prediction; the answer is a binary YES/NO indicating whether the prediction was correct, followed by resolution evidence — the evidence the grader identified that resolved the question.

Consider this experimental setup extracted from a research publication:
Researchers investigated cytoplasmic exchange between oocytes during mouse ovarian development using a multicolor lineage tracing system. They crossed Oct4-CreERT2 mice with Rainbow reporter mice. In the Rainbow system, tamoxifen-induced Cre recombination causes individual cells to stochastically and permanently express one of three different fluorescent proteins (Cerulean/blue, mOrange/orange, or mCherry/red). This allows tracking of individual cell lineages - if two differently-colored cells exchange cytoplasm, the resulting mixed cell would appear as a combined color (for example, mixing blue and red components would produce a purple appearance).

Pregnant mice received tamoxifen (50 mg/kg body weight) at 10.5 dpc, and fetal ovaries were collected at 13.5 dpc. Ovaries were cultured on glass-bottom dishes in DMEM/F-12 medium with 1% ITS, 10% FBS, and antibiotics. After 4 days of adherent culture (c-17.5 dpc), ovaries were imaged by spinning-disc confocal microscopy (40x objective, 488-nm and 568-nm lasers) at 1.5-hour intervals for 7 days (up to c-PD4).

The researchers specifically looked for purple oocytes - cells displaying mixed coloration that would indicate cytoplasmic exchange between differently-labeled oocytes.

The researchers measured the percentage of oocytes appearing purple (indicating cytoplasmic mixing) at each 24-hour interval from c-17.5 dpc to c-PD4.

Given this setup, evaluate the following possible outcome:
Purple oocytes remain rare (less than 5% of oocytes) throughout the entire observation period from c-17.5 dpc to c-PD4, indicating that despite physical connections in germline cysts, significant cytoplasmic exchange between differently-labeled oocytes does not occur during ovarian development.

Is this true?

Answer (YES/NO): NO